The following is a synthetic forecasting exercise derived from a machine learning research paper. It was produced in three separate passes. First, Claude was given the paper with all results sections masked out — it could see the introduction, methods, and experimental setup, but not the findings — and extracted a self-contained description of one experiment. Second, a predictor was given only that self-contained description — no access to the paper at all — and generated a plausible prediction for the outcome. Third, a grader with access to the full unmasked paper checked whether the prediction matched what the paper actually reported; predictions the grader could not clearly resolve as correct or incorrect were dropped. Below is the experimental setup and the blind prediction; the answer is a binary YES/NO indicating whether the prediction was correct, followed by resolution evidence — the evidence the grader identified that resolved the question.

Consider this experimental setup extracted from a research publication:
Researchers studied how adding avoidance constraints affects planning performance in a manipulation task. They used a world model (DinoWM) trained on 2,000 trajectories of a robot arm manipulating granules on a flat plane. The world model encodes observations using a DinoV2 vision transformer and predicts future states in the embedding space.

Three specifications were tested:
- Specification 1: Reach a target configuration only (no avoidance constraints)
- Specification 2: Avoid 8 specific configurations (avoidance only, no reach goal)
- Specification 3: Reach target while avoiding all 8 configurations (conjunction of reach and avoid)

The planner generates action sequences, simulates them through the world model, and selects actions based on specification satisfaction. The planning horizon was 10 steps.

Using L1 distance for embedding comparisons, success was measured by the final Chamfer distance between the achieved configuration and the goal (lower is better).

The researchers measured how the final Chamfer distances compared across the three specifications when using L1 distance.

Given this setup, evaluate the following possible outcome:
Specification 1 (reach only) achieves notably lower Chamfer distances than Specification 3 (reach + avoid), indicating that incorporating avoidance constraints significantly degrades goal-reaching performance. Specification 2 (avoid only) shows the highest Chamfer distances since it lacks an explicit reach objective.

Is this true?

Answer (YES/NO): NO